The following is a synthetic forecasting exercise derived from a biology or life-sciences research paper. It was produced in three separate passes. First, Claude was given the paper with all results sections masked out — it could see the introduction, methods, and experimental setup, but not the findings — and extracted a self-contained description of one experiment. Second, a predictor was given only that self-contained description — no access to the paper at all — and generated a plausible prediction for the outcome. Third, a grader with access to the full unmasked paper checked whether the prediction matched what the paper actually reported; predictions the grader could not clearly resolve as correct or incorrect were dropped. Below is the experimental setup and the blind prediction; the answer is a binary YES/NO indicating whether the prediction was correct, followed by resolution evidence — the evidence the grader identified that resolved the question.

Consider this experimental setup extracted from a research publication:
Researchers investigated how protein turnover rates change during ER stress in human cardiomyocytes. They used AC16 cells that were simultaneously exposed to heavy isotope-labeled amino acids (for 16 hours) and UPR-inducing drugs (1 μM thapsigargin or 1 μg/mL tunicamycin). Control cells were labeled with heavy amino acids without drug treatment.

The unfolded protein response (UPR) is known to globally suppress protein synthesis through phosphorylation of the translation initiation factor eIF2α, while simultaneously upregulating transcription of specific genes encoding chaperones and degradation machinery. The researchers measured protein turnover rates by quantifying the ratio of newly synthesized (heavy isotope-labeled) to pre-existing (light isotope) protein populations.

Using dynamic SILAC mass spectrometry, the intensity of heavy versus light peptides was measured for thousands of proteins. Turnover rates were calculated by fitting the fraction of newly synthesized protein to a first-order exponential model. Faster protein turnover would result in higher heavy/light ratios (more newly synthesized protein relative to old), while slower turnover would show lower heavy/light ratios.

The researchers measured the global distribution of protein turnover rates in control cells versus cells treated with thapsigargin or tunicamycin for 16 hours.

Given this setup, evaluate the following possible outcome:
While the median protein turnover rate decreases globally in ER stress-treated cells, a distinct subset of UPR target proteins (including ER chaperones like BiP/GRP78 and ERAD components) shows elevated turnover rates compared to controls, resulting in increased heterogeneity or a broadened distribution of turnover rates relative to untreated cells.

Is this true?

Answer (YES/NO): NO